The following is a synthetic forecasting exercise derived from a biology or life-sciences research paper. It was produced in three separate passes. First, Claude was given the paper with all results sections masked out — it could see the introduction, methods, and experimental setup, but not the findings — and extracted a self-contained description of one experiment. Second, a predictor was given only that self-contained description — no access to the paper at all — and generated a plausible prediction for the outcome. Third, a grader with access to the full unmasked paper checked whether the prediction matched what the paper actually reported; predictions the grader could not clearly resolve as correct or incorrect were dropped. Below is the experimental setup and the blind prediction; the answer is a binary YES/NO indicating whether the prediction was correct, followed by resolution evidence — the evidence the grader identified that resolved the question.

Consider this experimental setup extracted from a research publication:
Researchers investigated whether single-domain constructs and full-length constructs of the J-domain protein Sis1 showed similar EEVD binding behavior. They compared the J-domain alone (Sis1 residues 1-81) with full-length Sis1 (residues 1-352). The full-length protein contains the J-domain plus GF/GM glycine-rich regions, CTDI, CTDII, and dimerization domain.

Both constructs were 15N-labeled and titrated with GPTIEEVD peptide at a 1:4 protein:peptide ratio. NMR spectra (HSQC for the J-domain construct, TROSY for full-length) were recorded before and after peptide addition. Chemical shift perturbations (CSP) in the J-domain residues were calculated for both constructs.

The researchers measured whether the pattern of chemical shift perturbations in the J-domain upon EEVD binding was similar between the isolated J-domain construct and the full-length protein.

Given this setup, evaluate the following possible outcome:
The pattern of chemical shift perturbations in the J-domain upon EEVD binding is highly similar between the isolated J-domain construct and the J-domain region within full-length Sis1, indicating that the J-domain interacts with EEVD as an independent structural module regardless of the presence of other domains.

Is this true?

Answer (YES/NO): NO